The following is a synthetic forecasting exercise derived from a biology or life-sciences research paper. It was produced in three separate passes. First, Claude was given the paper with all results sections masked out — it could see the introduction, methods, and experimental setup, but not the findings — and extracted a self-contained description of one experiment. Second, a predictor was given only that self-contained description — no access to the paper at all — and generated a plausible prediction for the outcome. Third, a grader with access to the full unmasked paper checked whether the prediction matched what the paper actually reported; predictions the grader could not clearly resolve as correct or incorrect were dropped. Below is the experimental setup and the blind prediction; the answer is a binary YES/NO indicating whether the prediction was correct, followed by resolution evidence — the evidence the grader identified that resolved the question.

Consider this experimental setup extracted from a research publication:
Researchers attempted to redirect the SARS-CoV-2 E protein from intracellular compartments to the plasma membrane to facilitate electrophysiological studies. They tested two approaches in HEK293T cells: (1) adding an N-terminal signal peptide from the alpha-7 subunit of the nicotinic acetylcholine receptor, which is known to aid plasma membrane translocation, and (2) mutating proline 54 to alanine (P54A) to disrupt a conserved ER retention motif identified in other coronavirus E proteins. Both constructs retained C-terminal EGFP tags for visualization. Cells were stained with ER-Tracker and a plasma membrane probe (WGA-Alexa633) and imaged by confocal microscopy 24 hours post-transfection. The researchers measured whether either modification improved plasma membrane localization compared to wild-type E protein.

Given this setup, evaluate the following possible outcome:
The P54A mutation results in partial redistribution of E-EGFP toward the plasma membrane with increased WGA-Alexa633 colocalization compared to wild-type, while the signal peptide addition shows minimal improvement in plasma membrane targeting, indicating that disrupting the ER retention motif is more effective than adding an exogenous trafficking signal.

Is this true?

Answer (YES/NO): NO